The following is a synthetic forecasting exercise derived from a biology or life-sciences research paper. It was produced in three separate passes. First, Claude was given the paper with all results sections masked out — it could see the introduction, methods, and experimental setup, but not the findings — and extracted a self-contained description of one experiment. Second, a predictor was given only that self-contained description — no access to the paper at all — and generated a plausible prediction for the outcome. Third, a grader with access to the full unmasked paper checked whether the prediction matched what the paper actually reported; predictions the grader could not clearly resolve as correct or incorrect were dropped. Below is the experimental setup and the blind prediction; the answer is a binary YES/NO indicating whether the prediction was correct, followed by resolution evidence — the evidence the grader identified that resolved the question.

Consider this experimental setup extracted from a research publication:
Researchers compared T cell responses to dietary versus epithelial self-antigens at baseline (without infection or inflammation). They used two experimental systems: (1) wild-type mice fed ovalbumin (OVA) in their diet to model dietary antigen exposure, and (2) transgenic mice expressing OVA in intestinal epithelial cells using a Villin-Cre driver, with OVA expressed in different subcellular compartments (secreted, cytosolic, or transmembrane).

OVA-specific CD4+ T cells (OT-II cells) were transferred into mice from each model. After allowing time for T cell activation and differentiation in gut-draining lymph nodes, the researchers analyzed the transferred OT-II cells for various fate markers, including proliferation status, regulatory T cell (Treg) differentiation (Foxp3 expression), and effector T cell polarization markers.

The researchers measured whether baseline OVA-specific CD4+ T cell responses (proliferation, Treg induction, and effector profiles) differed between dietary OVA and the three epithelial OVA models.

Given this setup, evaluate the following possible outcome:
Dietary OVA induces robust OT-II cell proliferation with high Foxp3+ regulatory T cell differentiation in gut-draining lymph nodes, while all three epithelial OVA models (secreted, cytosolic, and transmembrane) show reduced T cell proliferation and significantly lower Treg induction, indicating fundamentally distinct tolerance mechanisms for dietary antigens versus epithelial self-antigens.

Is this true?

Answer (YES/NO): NO